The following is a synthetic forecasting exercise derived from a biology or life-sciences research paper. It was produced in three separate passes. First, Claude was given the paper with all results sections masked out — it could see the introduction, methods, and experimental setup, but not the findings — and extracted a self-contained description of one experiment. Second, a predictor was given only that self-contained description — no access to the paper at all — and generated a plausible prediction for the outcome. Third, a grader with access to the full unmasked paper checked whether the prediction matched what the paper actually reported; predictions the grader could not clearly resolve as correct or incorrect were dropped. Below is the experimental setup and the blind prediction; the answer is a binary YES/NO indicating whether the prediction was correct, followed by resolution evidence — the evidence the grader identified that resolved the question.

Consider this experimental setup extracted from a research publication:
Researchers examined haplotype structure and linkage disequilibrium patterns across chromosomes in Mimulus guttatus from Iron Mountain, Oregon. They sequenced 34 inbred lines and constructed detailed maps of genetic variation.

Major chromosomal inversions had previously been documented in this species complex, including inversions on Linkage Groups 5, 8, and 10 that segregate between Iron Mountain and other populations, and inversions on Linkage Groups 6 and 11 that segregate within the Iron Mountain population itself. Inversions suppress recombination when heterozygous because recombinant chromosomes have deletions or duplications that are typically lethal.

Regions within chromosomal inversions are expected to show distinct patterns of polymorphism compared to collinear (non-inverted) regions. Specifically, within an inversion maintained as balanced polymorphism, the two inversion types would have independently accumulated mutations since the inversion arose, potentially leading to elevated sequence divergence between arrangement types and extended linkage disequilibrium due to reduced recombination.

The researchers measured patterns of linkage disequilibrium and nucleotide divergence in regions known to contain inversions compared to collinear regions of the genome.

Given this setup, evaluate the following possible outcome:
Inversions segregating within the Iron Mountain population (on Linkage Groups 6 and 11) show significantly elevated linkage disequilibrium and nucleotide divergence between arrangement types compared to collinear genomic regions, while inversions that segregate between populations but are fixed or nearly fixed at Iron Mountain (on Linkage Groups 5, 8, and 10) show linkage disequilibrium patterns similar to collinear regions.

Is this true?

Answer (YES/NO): NO